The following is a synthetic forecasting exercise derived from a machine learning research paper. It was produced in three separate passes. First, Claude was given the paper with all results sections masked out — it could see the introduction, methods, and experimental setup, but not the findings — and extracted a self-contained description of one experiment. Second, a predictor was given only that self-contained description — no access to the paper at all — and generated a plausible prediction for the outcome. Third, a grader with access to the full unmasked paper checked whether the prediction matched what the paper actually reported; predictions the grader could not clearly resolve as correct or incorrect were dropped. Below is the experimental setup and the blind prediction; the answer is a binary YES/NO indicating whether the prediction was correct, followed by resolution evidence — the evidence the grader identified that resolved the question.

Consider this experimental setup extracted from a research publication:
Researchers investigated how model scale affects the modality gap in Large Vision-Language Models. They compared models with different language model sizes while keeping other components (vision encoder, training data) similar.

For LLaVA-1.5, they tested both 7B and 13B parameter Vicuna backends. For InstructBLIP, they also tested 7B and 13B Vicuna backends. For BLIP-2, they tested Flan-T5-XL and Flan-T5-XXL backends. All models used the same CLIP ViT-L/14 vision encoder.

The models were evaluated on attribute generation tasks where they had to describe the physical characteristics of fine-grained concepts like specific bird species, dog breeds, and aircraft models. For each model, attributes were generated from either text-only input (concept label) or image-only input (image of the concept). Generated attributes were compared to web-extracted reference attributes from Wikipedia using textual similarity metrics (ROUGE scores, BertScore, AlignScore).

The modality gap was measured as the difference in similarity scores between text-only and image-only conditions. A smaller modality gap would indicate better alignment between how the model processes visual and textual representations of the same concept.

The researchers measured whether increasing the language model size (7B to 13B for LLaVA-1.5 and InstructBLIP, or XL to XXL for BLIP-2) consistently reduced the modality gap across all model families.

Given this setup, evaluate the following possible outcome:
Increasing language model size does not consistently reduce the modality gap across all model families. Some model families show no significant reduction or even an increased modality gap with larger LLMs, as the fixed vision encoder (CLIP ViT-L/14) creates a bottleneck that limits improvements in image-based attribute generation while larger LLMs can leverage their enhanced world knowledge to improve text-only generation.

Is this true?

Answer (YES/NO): YES